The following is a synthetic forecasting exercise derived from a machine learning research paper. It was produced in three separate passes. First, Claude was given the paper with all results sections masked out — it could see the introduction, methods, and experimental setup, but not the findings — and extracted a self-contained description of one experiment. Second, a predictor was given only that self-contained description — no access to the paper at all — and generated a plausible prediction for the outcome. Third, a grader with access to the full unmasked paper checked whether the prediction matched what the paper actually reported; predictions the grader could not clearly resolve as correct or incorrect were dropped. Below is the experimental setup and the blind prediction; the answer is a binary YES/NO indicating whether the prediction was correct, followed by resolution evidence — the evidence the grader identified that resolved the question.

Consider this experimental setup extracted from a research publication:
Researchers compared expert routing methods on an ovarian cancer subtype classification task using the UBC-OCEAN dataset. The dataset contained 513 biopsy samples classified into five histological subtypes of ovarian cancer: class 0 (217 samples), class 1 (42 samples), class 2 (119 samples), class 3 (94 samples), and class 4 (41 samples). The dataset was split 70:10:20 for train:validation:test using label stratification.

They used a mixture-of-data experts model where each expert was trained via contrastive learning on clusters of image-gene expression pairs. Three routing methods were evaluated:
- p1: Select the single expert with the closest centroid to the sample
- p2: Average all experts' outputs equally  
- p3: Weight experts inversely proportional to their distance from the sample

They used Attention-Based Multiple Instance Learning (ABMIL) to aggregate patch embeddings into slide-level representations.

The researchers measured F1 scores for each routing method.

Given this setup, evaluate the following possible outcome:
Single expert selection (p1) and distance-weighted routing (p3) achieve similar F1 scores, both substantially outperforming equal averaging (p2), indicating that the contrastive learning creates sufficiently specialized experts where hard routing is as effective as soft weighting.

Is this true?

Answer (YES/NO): NO